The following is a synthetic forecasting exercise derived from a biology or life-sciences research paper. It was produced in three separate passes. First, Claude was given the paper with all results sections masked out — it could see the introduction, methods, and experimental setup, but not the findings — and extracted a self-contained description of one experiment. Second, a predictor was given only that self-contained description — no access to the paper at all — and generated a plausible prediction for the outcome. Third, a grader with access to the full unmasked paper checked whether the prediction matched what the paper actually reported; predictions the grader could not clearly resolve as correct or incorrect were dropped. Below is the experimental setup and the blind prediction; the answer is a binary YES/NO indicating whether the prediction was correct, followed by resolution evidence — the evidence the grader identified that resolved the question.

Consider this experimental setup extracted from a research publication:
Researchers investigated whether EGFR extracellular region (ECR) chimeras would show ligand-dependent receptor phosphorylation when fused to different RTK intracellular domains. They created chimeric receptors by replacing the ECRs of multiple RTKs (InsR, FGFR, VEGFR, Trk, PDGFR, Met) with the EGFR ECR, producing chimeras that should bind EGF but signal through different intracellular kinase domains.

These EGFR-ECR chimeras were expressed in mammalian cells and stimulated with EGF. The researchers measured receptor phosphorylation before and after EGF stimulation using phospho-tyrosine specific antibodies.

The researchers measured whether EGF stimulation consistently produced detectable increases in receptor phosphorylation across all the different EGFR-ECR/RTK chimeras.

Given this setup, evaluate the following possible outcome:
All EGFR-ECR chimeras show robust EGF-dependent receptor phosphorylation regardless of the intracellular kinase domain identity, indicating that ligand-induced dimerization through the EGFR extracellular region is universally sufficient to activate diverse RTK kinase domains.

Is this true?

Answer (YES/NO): NO